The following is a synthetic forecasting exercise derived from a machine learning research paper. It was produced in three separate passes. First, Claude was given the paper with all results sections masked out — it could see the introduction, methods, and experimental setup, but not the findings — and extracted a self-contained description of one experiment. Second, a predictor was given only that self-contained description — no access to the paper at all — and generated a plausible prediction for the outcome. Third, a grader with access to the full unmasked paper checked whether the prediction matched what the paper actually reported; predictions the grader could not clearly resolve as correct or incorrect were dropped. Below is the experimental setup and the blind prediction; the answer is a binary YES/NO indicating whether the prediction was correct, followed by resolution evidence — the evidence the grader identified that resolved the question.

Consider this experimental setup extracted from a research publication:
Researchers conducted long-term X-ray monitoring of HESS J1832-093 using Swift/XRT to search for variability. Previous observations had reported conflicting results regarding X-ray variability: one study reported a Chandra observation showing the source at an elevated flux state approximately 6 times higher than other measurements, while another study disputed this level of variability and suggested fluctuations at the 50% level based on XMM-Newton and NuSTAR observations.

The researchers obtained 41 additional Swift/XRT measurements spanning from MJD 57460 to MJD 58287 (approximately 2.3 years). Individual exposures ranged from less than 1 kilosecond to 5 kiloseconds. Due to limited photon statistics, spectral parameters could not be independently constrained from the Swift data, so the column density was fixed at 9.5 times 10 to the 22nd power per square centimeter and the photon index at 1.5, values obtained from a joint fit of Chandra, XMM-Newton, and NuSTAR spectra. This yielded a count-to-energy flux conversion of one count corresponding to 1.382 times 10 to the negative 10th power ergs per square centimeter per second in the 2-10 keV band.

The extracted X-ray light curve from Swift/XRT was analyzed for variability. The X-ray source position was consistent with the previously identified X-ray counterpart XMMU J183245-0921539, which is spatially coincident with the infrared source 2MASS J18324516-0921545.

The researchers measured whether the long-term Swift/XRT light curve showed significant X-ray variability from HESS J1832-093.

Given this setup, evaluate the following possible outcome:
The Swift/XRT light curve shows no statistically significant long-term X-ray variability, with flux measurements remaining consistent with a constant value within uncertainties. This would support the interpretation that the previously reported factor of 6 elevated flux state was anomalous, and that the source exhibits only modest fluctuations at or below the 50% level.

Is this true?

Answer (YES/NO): YES